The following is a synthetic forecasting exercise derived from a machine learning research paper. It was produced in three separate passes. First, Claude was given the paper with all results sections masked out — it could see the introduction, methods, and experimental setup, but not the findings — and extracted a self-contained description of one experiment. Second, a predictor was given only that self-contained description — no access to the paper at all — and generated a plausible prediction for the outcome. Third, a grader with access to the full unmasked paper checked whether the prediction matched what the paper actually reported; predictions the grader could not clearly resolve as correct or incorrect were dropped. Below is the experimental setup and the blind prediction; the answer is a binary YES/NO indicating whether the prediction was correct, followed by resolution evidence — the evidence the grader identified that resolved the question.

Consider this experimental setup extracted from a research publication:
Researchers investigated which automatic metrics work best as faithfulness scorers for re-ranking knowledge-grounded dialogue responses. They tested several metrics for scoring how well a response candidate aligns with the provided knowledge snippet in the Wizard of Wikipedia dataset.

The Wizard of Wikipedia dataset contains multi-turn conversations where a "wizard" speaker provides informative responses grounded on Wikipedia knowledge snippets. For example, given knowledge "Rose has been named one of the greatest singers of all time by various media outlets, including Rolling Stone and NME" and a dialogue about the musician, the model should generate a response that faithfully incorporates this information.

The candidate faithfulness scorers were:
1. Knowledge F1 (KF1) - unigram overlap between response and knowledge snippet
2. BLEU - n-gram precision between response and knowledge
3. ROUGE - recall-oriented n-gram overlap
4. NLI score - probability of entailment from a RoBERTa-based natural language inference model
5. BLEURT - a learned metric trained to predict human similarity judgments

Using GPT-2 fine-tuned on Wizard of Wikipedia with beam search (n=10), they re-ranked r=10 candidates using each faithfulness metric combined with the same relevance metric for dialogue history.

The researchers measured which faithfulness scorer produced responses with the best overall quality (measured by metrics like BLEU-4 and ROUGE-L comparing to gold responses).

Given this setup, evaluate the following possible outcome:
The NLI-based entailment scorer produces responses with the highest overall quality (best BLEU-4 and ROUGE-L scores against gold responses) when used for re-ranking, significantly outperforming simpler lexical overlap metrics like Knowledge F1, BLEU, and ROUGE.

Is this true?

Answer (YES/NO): NO